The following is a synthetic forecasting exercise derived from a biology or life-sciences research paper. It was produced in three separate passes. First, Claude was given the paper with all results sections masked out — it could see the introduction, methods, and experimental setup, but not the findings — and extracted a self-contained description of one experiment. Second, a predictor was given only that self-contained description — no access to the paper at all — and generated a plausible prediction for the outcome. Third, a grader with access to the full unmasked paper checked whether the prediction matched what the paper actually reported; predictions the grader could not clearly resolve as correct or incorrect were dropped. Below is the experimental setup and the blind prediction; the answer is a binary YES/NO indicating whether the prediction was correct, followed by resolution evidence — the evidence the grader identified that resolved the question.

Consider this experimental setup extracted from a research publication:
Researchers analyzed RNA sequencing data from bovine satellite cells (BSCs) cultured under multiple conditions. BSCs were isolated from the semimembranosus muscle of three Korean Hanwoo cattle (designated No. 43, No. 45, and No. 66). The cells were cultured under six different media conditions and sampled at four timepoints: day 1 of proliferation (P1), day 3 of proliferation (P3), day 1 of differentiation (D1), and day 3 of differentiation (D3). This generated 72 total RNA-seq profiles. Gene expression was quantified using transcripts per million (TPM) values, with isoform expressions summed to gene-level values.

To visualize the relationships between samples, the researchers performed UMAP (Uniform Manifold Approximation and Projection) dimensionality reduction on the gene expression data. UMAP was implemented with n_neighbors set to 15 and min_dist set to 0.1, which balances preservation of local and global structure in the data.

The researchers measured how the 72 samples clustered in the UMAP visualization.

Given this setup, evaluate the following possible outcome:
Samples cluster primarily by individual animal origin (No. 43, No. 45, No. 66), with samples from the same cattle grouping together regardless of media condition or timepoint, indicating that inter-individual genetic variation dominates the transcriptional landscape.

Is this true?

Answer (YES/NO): NO